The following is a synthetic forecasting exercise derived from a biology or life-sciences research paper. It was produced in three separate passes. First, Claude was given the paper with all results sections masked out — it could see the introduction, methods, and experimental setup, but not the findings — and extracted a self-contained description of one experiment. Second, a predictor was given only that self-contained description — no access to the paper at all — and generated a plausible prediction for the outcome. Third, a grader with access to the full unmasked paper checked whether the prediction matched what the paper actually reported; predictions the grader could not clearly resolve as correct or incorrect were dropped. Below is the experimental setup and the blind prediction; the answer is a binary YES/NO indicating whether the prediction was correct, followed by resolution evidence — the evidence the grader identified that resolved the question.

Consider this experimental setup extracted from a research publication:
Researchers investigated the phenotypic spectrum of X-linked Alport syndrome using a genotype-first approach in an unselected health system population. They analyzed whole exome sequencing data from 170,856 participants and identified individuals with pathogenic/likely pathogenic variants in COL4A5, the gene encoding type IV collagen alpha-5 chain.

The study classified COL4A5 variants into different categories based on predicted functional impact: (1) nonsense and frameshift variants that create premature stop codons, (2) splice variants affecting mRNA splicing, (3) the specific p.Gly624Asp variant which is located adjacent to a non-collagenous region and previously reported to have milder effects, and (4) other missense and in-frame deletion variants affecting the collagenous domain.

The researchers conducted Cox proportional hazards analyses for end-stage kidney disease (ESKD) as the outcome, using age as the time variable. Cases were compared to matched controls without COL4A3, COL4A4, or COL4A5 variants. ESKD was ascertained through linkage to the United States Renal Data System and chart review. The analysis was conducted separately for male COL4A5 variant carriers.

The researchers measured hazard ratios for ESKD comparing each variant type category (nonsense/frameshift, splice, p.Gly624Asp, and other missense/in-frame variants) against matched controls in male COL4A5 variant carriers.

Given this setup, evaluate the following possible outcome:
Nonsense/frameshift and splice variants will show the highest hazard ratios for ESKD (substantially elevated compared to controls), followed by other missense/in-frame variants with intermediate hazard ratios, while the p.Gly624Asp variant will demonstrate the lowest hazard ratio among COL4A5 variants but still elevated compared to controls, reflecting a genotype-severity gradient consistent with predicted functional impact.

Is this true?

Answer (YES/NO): NO